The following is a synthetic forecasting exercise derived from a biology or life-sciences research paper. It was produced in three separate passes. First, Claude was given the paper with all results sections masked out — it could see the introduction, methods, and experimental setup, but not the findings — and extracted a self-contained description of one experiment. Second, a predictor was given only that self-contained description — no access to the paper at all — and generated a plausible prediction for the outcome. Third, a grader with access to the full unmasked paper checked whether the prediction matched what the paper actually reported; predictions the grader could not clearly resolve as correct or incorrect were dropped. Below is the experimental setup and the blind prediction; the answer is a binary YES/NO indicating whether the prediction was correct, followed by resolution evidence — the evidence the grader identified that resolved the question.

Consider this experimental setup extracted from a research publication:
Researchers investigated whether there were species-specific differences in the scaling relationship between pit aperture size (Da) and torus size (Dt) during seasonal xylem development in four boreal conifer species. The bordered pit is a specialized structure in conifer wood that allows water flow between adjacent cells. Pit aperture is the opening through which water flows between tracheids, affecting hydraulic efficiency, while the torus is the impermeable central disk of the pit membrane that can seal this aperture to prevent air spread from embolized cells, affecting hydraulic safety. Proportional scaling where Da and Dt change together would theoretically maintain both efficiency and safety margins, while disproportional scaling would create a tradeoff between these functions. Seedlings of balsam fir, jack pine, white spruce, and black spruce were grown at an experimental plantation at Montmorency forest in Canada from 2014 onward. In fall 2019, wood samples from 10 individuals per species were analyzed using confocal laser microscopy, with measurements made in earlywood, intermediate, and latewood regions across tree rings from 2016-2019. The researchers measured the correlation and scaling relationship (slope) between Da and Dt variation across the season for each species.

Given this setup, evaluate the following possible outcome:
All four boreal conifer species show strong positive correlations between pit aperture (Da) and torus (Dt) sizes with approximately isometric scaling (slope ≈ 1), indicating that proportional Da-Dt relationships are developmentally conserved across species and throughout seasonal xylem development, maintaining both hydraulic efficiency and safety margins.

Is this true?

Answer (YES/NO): NO